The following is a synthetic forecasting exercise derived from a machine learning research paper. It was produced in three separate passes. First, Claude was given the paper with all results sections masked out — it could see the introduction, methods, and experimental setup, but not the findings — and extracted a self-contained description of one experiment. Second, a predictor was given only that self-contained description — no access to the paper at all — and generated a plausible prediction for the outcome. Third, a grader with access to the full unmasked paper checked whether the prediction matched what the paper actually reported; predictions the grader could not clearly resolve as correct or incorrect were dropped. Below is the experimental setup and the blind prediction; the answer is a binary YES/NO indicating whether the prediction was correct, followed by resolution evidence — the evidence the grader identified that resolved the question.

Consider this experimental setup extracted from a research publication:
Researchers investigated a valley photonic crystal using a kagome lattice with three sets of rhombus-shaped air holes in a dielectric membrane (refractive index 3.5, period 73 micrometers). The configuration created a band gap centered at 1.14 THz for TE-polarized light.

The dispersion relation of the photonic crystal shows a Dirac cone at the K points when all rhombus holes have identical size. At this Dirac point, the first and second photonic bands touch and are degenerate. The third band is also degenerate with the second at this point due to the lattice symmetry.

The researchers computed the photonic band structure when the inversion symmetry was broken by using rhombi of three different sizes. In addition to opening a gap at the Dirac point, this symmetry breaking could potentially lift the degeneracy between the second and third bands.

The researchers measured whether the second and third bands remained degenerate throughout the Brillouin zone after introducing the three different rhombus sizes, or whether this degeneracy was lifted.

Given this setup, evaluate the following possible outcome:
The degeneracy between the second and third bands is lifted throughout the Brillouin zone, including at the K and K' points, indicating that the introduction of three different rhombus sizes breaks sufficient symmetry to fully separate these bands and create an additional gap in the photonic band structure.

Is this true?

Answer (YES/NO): NO